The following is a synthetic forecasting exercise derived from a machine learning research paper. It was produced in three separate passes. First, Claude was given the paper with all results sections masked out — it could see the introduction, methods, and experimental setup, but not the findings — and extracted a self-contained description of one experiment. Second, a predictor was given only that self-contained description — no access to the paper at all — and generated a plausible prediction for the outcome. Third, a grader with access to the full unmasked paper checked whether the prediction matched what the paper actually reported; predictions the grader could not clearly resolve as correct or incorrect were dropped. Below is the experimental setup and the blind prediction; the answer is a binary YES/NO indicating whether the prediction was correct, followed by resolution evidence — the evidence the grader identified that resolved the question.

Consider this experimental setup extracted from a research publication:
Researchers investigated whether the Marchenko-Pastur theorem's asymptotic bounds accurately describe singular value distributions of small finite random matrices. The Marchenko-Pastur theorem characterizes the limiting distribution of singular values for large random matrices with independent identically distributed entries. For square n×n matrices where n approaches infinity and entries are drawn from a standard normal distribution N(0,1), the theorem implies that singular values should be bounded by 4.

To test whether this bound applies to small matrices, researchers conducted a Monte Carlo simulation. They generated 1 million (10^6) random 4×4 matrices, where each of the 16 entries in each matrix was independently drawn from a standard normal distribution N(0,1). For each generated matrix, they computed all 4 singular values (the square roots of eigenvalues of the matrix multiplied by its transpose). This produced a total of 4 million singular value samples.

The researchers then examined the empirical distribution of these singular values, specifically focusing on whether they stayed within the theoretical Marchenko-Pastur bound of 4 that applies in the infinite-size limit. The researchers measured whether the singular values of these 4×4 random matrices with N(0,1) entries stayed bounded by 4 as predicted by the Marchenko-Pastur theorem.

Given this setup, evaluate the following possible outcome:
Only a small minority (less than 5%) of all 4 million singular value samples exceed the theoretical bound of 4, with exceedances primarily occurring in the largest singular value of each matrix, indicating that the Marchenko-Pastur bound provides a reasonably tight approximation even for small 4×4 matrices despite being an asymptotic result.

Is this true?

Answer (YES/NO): NO